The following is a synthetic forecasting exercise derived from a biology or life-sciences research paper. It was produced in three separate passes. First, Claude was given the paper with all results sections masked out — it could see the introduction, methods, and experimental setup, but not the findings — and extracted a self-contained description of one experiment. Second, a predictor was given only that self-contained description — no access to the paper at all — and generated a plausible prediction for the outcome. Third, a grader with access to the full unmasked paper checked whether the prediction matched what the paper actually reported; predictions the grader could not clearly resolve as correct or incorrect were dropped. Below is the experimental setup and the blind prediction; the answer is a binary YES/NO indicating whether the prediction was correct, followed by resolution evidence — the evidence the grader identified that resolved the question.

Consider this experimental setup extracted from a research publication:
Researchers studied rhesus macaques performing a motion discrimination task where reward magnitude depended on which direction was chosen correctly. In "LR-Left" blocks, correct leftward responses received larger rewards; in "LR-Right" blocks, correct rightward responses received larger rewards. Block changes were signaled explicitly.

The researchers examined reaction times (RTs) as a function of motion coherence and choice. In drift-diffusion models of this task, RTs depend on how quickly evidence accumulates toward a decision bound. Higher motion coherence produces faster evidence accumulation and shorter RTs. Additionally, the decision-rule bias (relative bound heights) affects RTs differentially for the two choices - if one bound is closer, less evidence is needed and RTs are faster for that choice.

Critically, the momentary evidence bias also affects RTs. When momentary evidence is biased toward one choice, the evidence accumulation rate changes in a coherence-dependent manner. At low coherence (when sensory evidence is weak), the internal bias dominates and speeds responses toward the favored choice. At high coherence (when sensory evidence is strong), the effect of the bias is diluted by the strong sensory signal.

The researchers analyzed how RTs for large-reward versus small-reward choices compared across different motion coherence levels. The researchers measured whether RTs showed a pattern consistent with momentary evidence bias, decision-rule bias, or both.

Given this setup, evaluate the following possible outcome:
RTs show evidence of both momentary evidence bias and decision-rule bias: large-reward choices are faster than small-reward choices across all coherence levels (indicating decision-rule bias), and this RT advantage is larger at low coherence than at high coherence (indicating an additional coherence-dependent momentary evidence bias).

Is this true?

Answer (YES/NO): NO